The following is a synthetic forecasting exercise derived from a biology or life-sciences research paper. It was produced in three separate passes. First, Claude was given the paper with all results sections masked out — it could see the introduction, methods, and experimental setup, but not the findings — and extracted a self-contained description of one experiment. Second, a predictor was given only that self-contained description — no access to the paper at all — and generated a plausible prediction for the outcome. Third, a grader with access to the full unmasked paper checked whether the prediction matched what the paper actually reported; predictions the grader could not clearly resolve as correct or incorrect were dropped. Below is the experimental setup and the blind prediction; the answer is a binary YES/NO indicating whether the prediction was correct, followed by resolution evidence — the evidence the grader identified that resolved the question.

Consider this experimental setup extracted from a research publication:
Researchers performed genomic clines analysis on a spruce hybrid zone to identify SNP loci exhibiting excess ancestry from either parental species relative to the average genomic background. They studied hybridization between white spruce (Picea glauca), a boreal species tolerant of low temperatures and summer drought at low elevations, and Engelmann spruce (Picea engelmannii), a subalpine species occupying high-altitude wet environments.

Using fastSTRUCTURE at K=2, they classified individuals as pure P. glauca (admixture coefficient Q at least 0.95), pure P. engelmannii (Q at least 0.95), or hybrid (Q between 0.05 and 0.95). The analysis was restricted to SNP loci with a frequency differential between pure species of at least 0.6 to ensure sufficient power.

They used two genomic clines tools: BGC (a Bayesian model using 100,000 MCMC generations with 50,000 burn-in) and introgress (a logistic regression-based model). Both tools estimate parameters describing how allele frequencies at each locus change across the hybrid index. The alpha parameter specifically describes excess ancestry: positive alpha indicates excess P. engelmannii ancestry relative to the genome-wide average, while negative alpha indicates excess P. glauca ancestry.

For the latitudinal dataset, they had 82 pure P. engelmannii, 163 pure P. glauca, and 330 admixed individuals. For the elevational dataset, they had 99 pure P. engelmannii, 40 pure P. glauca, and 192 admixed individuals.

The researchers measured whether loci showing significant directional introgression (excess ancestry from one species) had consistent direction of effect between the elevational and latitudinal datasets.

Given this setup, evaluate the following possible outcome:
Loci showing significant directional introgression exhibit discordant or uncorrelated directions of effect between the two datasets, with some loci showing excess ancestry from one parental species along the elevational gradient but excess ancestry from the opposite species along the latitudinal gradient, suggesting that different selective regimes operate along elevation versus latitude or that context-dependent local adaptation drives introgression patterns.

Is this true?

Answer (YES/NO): NO